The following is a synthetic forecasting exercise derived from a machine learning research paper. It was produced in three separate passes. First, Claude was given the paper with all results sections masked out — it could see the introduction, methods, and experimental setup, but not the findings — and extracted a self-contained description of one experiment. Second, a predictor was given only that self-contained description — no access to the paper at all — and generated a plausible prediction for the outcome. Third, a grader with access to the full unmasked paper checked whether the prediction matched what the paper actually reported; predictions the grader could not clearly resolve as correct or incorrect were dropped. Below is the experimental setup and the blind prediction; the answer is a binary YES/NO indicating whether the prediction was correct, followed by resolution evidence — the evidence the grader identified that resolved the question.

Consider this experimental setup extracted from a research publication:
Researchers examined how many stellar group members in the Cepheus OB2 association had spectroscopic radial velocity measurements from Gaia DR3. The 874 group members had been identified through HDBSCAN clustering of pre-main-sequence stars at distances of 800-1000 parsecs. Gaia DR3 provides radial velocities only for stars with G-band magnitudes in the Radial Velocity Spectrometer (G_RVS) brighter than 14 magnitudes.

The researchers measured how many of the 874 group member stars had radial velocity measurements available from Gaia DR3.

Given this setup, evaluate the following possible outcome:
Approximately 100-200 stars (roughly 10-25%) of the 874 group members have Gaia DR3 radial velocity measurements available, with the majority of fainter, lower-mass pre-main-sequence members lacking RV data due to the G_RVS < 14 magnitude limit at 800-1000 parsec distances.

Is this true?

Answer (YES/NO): YES